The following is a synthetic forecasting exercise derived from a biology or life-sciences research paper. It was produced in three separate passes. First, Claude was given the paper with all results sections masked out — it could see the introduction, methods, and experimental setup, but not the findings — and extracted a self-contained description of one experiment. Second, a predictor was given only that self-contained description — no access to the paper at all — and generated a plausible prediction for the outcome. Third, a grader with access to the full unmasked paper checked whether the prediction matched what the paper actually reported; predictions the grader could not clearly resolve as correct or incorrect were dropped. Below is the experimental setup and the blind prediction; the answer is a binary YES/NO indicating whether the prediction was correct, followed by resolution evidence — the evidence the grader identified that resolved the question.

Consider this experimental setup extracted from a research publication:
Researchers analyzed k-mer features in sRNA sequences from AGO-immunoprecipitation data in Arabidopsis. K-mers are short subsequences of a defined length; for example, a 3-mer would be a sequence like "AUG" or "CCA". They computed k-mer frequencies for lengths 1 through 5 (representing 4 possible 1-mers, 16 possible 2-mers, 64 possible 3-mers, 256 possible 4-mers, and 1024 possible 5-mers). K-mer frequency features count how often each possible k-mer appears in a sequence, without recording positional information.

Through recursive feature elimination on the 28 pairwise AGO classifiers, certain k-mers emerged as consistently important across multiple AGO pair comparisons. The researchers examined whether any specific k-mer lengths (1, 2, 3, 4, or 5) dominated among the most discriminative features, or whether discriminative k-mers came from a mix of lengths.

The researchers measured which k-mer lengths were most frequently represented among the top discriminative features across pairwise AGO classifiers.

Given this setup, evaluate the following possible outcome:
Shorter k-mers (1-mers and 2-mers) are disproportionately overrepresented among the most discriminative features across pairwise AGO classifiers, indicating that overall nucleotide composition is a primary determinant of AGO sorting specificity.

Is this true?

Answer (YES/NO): NO